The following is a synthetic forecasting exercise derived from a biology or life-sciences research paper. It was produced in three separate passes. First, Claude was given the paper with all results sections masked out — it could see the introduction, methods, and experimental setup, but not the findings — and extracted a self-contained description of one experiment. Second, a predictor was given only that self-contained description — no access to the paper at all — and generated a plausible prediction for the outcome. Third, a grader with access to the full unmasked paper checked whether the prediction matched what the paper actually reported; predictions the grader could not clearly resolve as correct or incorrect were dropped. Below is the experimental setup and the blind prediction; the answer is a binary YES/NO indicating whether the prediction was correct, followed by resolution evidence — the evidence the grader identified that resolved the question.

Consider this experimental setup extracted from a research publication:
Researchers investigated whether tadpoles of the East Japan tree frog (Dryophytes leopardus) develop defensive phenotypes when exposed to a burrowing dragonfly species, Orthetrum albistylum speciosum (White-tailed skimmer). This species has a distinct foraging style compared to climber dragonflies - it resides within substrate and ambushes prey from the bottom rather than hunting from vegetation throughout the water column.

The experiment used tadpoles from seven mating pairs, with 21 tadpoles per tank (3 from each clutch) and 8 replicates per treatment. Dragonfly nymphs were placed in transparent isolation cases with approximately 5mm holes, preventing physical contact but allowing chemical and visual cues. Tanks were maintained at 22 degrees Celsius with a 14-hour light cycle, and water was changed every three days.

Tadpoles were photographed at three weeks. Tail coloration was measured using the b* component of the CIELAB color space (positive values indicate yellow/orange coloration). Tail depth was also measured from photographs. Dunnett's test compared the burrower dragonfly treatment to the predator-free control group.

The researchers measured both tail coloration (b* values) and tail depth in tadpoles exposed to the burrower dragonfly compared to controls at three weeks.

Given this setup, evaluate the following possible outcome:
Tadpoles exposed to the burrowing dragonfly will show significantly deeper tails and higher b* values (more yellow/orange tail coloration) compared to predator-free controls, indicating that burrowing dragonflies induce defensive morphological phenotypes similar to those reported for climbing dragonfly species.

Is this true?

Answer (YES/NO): NO